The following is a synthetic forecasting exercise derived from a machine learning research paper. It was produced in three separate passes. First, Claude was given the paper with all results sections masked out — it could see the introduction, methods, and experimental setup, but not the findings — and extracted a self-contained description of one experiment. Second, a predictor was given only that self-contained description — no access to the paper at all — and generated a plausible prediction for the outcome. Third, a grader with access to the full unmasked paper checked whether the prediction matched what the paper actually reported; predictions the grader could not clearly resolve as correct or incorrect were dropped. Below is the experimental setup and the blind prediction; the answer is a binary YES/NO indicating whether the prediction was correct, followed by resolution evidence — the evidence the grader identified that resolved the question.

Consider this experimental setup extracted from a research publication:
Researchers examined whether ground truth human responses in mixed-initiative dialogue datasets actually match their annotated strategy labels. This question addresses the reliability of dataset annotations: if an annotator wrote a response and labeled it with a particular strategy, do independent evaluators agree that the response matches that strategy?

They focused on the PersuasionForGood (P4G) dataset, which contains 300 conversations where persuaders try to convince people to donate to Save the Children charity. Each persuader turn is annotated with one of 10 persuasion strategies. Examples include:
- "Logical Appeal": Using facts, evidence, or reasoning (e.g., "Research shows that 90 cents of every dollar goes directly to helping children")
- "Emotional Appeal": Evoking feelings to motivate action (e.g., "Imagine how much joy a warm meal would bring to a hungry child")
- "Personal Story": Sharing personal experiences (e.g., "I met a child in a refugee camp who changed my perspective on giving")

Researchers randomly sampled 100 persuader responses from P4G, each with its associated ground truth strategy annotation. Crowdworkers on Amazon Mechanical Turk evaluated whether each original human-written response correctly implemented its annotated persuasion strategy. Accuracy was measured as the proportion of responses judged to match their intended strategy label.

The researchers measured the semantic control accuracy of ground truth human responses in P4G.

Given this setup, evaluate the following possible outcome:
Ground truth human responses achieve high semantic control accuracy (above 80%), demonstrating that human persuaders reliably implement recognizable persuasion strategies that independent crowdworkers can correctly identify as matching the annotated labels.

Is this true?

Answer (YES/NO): YES